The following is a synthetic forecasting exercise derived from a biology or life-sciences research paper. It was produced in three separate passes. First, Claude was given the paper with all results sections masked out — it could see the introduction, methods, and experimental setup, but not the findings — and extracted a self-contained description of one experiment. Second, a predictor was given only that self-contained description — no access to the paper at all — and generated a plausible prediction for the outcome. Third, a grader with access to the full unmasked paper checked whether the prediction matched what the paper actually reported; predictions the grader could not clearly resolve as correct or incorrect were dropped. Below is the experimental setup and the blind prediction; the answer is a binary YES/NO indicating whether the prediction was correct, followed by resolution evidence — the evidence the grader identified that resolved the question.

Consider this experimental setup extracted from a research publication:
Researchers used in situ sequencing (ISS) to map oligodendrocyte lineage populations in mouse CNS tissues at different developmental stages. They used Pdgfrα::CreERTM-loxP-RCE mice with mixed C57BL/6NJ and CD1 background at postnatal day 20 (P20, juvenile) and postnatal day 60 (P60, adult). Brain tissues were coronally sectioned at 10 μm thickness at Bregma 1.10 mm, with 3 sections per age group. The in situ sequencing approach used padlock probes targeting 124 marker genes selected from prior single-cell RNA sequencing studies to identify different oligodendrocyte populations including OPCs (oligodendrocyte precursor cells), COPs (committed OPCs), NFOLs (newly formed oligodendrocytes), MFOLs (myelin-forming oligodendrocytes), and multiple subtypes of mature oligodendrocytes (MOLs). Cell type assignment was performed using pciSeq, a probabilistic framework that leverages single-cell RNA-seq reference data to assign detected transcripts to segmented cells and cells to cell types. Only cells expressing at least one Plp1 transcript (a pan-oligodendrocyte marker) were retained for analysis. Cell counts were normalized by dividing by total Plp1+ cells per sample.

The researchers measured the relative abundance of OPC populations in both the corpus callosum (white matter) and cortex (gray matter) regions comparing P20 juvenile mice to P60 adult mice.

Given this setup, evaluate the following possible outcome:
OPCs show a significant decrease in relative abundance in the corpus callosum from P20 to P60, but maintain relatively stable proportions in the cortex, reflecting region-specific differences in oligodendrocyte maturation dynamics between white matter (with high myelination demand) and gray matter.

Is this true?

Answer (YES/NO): NO